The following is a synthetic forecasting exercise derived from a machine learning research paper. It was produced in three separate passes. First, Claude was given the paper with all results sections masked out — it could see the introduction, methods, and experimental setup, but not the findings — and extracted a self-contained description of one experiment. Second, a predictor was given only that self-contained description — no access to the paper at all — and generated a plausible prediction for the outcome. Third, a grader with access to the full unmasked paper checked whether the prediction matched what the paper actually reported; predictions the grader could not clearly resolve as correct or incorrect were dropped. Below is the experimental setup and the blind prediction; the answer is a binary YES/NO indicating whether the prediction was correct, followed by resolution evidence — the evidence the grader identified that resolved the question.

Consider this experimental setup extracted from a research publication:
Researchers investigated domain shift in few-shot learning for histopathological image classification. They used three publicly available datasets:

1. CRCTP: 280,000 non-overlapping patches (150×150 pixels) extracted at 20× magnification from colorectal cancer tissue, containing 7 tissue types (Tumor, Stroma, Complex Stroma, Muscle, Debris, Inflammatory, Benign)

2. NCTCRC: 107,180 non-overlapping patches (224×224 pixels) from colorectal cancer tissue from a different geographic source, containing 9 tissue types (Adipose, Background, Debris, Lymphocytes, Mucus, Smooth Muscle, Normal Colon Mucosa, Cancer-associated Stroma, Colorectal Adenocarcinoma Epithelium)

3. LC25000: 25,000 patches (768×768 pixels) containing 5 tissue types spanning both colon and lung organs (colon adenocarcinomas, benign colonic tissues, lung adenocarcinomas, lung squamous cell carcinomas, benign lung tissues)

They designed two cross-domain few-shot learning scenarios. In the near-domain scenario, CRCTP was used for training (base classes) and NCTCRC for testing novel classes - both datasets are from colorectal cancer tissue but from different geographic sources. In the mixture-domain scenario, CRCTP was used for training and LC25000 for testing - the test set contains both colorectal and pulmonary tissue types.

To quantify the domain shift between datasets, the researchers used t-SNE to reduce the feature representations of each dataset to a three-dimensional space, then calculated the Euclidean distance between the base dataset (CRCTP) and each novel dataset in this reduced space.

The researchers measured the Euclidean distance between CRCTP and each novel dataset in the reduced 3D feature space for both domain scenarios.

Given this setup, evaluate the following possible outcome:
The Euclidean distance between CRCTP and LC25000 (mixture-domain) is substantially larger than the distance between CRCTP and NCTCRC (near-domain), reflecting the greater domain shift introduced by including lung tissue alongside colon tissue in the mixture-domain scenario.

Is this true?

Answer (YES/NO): YES